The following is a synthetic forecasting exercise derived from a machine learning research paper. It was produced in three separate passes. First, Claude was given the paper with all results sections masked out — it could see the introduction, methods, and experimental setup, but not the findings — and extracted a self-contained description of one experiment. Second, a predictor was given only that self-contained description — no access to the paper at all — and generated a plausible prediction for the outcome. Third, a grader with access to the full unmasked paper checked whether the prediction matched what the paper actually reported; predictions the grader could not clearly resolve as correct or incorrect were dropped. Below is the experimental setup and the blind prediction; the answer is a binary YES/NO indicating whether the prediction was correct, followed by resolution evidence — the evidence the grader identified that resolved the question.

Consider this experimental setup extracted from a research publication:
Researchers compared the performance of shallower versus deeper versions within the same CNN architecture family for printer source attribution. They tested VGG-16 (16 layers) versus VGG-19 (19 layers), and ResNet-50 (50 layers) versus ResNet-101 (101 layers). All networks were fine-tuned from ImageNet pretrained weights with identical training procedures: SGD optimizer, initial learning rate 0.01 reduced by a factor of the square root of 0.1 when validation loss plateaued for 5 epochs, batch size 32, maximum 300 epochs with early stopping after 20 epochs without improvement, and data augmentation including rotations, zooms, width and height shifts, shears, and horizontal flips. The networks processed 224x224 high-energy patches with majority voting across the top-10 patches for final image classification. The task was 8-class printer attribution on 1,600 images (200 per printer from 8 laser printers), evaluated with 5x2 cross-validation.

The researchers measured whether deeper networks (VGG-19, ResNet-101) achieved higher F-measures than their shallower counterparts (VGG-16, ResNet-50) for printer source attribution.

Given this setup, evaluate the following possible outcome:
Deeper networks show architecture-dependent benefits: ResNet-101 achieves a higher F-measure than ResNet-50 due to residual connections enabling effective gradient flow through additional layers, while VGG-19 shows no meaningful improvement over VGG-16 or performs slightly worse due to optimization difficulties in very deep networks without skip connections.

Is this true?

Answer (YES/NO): NO